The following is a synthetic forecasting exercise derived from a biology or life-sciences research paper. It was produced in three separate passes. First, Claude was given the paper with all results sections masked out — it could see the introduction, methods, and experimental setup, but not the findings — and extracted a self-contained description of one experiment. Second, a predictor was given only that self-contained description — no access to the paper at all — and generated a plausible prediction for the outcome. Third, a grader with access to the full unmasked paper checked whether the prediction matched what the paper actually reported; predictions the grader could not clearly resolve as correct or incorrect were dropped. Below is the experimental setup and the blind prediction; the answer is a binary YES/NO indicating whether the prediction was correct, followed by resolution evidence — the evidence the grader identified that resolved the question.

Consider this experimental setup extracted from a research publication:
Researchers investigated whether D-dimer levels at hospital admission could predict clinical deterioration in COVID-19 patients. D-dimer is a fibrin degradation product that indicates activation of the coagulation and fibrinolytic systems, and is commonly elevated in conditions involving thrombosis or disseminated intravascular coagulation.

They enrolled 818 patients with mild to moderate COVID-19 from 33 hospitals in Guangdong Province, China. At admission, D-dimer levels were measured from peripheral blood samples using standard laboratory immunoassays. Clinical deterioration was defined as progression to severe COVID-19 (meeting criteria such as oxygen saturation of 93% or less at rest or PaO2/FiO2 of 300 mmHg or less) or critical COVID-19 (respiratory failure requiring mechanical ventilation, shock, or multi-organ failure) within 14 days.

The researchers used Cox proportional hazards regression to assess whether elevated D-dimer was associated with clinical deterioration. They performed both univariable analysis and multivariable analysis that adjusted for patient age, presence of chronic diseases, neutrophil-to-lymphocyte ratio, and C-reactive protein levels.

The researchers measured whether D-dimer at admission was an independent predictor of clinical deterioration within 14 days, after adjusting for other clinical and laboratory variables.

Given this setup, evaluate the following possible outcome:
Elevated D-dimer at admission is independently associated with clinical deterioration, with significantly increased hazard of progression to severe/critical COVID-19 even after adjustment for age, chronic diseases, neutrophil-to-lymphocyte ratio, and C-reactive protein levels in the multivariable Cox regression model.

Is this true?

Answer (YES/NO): YES